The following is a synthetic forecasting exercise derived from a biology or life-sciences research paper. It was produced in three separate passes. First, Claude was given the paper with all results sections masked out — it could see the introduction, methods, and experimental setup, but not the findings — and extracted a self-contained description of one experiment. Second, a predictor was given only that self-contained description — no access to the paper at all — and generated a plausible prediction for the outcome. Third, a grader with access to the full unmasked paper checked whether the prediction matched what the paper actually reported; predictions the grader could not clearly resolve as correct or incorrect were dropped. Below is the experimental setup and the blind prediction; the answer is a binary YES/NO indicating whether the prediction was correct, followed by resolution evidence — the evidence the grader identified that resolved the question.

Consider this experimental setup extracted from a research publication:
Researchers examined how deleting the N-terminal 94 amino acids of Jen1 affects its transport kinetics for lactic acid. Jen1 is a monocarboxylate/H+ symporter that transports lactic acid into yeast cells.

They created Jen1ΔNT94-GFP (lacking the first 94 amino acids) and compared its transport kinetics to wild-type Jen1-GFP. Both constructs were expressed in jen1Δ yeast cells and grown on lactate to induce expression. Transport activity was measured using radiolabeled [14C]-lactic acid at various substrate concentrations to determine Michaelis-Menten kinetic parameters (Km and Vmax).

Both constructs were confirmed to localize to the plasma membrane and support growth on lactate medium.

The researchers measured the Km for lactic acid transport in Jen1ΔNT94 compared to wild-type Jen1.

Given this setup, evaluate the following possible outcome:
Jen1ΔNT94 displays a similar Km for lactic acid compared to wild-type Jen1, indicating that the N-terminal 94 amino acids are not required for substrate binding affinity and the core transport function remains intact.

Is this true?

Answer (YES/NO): NO